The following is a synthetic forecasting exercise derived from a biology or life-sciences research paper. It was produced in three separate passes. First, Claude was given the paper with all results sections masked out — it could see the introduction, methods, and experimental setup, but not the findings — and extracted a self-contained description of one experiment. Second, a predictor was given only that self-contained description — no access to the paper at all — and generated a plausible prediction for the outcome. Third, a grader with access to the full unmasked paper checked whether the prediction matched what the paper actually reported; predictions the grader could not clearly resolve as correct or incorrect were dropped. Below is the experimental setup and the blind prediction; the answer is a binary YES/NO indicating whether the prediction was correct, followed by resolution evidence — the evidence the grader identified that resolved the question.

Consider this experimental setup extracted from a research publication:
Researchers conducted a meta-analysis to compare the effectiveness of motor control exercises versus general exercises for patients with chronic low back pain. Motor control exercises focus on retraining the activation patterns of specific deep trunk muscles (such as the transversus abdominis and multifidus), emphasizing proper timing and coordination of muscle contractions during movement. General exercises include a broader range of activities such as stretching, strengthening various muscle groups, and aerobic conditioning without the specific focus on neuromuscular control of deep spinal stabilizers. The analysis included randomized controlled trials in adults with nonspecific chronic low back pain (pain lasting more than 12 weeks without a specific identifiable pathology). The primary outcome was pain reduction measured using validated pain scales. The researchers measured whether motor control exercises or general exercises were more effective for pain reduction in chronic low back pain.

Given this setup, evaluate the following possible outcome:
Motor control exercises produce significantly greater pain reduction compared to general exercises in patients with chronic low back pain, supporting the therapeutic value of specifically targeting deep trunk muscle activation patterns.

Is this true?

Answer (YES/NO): YES